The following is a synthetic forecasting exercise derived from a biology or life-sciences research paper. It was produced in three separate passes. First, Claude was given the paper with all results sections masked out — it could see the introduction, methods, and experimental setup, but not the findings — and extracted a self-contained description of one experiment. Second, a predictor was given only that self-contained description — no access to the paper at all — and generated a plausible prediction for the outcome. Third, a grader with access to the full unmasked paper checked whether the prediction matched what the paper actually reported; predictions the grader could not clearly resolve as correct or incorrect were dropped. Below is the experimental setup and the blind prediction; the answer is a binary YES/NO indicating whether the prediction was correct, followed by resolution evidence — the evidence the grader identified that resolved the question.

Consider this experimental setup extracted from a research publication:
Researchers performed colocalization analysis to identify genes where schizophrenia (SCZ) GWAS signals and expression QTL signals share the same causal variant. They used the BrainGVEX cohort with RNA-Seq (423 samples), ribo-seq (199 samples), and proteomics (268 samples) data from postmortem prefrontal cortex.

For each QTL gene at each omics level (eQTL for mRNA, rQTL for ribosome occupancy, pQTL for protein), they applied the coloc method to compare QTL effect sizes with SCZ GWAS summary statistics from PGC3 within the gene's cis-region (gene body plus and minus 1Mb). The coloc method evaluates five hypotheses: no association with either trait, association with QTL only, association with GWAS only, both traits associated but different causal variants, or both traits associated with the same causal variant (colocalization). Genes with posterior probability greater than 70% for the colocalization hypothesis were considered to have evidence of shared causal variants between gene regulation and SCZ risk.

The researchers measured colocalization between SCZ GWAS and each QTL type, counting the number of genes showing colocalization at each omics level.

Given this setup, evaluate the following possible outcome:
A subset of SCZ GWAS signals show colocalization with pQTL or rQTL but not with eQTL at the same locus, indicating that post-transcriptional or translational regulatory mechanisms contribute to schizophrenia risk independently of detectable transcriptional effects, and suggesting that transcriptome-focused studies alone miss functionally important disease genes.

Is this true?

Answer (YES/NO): YES